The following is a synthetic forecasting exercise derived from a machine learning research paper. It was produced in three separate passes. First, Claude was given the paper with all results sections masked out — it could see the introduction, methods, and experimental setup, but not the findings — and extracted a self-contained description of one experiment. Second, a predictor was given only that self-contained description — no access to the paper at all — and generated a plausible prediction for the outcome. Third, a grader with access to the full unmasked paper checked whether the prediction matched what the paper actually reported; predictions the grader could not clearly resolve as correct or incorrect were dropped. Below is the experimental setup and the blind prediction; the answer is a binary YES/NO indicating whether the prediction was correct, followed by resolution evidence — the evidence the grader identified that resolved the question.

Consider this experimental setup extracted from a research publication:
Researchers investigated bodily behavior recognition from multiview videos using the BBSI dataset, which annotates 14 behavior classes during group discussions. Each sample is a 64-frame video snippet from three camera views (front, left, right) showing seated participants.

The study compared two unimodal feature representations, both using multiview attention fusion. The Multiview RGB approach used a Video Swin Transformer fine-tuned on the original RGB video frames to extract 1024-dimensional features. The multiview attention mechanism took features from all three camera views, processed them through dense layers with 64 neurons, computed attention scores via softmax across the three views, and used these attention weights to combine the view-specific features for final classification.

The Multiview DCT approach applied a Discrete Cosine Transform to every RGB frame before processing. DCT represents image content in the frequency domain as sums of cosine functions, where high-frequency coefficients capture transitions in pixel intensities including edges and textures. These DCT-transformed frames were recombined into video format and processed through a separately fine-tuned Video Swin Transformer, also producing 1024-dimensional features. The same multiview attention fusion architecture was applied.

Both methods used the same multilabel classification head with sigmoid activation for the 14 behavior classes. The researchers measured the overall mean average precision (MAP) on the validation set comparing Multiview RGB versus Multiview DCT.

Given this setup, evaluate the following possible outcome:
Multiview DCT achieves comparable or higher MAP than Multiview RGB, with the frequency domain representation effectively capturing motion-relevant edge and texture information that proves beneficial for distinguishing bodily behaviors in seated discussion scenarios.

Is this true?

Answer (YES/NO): NO